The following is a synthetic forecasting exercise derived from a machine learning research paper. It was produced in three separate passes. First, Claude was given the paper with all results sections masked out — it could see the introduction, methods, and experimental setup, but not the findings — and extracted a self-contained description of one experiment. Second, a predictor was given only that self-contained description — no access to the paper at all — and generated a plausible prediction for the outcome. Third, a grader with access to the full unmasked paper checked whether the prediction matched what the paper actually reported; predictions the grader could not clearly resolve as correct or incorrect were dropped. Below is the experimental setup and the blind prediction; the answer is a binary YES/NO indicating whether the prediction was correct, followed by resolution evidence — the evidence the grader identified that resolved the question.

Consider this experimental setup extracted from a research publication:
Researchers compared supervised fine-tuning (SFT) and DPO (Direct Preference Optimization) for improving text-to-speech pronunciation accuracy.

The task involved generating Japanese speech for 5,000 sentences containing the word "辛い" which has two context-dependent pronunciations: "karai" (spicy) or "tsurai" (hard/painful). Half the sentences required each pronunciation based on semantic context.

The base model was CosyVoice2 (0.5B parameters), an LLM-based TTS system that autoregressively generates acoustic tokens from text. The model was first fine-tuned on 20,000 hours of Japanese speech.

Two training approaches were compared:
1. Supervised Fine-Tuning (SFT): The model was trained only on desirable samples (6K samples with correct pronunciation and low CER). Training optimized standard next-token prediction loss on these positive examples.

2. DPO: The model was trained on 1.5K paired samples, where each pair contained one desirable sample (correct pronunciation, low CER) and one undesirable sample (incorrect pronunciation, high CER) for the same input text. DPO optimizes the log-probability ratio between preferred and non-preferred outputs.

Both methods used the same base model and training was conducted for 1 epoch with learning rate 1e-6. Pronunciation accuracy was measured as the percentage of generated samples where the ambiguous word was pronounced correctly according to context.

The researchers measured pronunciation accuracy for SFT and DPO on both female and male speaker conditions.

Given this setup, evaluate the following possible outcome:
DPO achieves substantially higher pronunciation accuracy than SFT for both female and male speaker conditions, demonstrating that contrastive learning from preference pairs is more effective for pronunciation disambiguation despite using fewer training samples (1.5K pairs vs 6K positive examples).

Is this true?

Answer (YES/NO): NO